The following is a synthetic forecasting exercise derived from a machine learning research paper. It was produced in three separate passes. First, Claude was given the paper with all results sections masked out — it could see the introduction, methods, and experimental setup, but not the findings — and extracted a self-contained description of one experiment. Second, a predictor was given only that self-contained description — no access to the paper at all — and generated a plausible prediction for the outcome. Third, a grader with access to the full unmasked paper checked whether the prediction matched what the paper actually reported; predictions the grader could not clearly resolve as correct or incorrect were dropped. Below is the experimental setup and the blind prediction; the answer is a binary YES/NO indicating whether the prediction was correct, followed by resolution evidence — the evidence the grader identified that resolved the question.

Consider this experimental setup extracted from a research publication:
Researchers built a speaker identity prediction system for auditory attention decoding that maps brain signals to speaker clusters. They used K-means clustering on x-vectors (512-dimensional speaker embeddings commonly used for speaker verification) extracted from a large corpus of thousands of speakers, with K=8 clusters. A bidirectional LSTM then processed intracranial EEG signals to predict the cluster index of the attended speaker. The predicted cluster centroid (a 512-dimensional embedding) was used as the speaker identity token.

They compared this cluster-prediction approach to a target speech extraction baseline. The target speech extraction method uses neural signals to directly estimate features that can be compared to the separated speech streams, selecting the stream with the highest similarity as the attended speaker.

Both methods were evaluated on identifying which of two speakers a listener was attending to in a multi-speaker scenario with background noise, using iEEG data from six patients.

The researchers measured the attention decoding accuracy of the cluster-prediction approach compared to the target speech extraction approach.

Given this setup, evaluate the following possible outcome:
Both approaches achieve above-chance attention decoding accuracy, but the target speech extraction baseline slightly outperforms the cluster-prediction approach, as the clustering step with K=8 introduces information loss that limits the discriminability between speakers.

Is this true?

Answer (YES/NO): YES